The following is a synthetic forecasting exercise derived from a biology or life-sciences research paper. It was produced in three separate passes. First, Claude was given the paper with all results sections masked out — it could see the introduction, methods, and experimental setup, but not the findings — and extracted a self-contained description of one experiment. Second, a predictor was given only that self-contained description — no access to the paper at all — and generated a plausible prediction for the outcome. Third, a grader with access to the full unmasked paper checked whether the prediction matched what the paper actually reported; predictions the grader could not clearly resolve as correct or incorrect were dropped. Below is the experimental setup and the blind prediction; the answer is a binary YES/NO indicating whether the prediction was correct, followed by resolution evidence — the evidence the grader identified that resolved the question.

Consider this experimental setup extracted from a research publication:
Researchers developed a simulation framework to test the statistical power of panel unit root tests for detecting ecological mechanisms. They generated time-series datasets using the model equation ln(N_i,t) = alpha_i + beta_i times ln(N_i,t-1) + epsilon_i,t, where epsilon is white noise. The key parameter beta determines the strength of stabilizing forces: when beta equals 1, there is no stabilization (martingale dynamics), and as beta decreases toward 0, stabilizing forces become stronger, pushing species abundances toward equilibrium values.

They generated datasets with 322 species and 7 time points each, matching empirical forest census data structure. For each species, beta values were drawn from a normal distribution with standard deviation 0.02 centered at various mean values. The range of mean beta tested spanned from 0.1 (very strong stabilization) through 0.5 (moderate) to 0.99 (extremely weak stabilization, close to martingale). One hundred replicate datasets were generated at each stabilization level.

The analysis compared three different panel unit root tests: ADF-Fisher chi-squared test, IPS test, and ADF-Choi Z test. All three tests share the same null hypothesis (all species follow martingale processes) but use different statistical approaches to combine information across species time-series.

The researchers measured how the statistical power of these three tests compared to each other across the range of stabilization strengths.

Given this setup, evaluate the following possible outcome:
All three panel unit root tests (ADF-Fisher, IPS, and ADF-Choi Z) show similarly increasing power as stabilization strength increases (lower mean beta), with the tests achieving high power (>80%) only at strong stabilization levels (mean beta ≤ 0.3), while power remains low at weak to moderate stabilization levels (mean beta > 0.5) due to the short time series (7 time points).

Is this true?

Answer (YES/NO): NO